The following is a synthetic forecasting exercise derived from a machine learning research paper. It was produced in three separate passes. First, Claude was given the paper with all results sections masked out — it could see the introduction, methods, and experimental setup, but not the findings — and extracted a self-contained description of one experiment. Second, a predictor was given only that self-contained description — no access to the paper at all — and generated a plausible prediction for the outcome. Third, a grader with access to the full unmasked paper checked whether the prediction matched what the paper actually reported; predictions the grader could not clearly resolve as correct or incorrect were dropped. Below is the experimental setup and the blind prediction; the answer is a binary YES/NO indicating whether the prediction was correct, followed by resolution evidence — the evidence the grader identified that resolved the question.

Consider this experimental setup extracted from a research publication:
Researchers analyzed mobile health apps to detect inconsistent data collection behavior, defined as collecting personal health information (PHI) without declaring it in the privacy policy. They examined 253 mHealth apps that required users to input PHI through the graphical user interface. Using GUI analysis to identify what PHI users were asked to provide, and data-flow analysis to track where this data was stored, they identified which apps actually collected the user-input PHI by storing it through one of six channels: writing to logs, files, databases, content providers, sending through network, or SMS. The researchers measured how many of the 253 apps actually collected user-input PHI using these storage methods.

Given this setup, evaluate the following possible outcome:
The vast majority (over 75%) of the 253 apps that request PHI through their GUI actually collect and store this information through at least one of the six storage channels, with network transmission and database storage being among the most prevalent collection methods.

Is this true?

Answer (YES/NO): NO